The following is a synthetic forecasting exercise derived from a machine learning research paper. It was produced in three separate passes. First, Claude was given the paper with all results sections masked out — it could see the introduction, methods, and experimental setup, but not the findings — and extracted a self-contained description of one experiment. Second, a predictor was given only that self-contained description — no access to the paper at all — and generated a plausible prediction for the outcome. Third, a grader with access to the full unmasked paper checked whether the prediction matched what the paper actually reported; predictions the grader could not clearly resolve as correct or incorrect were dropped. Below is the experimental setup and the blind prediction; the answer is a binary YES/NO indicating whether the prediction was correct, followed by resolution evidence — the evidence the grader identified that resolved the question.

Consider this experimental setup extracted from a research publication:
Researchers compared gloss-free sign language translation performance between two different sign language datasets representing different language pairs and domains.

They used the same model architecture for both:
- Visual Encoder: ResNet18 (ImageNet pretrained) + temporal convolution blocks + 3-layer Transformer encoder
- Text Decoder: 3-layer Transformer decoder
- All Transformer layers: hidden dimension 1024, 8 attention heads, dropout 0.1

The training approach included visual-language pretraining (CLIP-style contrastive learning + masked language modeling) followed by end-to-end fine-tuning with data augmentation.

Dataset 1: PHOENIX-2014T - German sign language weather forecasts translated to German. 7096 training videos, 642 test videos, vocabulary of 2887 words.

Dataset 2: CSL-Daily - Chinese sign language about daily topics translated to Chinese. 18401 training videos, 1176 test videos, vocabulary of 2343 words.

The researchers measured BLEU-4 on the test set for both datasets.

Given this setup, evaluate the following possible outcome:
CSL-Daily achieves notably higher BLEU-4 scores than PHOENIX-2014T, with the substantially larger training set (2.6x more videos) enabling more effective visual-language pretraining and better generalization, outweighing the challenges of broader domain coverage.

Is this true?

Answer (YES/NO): NO